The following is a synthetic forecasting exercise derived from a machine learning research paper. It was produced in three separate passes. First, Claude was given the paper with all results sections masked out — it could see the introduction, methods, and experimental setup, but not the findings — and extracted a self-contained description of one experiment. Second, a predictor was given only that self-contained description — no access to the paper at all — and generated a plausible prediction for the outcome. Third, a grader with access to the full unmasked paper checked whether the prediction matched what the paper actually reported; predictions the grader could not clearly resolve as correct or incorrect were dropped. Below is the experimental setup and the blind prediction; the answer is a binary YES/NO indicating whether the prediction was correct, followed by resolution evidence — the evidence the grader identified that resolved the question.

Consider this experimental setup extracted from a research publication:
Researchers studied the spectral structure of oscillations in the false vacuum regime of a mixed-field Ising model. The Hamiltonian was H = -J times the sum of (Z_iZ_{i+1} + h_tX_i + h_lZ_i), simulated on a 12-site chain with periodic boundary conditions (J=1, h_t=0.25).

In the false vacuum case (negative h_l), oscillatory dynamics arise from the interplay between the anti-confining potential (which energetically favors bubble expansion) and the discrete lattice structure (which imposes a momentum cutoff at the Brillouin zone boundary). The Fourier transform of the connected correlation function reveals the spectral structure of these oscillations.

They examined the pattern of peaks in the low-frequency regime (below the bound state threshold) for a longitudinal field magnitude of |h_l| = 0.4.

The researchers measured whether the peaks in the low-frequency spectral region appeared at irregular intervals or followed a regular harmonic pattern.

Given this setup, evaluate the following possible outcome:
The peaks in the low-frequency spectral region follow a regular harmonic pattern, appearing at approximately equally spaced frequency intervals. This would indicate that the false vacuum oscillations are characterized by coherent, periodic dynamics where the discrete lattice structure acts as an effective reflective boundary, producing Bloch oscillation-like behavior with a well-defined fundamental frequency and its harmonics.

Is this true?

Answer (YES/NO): YES